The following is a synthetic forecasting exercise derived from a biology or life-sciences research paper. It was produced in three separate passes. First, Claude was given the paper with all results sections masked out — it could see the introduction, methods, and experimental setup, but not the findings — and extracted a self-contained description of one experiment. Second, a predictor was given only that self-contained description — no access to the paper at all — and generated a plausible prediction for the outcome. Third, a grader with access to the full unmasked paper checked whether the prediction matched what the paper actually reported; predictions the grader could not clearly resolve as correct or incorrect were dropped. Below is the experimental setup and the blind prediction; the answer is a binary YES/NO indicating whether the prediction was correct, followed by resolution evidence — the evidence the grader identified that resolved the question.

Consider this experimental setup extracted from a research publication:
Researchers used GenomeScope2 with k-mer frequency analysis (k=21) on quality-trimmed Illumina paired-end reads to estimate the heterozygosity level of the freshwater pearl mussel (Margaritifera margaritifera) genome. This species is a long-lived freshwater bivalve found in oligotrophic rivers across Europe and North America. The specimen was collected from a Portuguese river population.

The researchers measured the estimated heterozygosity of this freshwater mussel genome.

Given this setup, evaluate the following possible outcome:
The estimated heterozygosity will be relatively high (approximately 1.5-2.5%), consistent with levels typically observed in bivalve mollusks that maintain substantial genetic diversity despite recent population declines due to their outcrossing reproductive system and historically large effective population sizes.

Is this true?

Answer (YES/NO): NO